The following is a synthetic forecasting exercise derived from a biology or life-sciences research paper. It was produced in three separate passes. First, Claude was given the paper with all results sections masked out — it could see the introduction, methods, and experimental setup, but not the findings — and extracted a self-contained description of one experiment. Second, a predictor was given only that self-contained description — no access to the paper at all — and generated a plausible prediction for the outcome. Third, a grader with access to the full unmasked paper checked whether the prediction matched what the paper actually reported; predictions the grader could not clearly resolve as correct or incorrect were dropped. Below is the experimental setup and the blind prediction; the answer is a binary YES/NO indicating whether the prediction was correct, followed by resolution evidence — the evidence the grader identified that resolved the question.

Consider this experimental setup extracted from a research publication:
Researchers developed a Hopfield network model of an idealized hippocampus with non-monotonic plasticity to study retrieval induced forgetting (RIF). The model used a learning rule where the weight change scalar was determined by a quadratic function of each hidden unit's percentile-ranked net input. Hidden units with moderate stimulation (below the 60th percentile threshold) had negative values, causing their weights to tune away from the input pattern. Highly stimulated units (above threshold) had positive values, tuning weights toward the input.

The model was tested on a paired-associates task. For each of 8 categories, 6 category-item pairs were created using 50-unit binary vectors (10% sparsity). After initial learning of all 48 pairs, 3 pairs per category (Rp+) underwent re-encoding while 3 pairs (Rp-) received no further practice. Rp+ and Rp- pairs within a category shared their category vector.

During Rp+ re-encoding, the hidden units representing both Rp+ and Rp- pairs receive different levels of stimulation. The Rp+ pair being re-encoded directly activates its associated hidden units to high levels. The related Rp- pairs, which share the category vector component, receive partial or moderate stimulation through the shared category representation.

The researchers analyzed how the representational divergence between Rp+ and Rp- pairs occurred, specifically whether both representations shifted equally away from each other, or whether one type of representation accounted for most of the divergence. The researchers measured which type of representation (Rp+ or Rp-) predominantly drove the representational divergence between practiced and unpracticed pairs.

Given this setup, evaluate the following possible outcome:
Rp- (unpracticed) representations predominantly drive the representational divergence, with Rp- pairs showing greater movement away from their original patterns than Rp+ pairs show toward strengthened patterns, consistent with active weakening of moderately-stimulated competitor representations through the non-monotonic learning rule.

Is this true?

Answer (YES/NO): YES